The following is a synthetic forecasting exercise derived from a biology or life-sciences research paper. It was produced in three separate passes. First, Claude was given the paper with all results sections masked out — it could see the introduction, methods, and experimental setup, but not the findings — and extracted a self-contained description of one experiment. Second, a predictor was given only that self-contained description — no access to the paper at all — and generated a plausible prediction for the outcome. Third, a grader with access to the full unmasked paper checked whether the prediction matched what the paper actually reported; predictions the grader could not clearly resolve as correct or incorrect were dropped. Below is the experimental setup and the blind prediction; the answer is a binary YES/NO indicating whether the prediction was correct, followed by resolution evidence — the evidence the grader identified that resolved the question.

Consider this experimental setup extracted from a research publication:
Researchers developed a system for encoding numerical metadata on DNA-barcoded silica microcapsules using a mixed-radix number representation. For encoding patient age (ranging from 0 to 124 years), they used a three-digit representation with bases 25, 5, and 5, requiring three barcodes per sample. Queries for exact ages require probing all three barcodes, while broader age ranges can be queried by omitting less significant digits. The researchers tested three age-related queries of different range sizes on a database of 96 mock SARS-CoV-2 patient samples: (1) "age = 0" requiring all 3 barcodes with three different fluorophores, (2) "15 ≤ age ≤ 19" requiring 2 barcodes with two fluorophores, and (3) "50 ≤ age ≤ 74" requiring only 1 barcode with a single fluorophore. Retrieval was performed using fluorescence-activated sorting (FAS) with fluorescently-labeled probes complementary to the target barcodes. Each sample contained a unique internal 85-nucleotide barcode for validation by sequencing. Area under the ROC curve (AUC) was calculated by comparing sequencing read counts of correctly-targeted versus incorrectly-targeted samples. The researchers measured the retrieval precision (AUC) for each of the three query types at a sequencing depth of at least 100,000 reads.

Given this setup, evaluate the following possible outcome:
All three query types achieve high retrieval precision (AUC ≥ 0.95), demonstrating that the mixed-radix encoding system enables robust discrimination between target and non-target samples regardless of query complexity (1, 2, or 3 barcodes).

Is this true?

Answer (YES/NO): NO